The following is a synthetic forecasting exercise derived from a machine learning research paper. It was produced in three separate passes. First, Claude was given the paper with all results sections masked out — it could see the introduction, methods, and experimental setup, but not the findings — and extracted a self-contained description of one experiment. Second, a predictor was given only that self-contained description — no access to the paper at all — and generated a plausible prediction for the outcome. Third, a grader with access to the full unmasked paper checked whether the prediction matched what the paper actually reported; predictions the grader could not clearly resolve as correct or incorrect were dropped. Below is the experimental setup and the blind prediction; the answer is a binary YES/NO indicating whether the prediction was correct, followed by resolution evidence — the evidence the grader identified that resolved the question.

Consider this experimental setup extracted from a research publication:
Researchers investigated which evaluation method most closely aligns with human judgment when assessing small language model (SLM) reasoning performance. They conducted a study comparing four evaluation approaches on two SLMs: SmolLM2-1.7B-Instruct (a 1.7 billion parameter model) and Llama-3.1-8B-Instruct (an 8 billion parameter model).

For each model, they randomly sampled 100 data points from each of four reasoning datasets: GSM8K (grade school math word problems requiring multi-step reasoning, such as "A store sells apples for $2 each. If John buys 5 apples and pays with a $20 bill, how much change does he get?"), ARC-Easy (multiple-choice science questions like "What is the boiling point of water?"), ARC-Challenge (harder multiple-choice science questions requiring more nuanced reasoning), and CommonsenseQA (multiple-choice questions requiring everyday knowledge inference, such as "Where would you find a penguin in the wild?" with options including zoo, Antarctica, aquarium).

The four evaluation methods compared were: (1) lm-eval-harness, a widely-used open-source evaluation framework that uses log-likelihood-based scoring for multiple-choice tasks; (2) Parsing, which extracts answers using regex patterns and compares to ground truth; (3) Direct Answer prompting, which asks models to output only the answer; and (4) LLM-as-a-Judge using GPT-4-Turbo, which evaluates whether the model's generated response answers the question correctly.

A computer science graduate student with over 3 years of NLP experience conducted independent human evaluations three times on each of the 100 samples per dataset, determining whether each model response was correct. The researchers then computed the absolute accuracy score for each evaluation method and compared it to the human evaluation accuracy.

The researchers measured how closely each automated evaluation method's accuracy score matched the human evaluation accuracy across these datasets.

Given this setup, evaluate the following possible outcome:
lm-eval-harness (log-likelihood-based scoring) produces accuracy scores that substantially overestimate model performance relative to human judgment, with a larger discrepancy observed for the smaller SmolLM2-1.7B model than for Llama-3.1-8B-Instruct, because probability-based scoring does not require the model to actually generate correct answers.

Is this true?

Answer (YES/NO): NO